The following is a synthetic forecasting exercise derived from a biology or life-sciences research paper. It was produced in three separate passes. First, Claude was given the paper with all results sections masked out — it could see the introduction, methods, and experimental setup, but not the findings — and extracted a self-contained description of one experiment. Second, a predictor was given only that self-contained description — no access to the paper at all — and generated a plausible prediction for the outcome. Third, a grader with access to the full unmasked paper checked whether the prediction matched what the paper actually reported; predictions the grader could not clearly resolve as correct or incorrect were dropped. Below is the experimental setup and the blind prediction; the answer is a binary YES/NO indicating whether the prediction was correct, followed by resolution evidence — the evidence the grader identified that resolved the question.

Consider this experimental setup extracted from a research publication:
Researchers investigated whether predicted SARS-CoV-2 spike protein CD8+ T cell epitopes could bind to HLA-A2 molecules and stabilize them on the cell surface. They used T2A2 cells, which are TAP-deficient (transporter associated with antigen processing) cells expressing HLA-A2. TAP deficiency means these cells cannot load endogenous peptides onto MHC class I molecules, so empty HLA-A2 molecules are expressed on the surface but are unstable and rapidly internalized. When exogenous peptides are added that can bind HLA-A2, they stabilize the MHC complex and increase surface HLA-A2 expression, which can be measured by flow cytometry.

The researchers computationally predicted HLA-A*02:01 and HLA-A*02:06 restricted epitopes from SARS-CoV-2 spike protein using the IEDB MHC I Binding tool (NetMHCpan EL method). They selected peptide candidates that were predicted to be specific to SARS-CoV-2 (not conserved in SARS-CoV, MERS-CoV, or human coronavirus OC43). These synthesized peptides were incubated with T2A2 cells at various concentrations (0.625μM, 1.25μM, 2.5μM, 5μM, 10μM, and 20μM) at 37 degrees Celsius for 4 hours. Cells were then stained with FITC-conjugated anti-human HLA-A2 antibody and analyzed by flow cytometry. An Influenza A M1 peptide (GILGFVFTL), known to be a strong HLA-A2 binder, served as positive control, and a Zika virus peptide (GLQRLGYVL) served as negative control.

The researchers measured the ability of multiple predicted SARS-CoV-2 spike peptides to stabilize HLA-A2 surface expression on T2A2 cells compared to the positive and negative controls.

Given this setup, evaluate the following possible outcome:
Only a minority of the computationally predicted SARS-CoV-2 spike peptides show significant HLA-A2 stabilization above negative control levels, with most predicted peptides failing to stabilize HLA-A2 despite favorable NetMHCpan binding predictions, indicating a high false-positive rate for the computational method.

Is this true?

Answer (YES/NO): NO